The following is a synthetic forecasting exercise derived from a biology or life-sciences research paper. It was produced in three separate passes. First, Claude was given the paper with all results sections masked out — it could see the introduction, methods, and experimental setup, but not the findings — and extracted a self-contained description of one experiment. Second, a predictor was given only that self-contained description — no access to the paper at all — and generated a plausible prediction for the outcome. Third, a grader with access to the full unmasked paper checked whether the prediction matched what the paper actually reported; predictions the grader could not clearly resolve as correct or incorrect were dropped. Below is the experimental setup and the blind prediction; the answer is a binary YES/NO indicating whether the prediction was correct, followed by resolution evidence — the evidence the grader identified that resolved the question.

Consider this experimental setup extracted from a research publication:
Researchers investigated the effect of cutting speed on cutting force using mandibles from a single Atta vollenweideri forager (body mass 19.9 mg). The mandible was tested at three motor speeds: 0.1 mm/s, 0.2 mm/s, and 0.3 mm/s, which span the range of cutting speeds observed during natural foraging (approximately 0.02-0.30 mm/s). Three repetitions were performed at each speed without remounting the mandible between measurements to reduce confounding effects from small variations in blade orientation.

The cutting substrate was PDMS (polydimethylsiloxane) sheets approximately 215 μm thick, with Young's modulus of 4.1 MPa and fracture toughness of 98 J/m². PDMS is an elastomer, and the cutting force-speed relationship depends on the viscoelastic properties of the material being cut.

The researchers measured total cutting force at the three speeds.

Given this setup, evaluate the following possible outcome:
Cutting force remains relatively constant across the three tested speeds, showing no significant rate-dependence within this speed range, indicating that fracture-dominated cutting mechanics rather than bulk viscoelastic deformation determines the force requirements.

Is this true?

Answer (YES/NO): NO